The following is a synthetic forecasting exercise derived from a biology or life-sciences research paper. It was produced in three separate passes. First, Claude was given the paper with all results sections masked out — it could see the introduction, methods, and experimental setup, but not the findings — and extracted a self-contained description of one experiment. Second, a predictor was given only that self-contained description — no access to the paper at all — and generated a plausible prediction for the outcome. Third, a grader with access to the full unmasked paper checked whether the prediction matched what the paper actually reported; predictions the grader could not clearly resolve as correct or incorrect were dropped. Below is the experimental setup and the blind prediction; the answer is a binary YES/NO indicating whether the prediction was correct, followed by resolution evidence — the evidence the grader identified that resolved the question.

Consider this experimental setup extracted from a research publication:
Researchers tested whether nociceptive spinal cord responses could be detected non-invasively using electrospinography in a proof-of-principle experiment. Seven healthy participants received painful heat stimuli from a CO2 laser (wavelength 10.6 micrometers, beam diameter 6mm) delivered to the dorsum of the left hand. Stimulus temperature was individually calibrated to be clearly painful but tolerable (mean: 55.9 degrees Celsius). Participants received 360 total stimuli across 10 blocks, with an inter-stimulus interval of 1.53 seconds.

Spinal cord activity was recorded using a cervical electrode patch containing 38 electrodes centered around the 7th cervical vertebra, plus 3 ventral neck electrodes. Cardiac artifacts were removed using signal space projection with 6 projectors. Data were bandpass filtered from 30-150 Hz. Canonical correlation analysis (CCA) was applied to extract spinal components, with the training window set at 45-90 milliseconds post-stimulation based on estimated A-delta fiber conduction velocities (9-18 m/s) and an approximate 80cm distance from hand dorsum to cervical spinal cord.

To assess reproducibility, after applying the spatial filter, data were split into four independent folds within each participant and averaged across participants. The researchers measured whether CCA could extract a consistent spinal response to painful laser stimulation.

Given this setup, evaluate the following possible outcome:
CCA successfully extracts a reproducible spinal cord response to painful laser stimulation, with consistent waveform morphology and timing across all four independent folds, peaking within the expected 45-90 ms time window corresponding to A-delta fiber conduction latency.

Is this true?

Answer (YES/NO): YES